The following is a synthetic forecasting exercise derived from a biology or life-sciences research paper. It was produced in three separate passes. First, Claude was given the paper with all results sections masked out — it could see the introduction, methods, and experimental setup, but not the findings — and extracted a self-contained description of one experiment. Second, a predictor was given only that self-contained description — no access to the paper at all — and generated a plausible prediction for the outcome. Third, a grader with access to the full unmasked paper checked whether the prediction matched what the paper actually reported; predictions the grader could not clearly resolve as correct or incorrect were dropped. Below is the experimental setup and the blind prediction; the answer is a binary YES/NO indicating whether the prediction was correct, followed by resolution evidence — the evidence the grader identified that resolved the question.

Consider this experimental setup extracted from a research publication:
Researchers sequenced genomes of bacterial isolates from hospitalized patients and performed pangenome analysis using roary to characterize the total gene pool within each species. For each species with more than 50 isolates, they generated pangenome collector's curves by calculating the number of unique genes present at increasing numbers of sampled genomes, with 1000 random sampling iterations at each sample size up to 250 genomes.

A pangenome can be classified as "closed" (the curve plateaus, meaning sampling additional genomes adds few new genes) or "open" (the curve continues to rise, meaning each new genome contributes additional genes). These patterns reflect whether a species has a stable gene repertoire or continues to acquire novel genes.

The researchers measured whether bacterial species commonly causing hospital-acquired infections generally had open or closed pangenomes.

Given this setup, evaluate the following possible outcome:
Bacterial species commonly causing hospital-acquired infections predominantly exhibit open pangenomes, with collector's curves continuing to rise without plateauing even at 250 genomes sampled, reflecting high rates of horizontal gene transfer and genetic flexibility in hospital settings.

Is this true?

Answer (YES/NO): NO